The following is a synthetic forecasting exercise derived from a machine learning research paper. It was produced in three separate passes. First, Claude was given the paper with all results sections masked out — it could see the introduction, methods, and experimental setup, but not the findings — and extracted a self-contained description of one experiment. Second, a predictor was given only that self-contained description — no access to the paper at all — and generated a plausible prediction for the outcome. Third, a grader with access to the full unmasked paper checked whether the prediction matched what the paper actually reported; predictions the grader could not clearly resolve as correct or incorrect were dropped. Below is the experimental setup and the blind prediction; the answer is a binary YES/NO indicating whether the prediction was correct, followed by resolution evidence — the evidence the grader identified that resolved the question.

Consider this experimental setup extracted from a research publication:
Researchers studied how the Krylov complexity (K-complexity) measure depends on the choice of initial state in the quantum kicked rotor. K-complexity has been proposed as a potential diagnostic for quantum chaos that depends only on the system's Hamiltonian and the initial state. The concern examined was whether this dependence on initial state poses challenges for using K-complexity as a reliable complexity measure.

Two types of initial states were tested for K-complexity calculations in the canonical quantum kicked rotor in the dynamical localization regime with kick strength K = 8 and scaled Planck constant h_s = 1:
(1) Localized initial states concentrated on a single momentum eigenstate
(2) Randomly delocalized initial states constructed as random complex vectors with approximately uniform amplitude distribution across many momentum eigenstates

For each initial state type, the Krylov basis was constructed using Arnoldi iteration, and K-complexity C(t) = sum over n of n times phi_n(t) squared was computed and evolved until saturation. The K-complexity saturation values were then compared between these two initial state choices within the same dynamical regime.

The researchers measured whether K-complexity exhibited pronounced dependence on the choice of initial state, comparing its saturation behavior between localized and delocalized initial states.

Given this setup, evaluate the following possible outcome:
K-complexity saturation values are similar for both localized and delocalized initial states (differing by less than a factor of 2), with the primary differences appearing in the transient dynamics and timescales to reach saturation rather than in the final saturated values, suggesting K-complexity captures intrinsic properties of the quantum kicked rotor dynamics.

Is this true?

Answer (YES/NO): NO